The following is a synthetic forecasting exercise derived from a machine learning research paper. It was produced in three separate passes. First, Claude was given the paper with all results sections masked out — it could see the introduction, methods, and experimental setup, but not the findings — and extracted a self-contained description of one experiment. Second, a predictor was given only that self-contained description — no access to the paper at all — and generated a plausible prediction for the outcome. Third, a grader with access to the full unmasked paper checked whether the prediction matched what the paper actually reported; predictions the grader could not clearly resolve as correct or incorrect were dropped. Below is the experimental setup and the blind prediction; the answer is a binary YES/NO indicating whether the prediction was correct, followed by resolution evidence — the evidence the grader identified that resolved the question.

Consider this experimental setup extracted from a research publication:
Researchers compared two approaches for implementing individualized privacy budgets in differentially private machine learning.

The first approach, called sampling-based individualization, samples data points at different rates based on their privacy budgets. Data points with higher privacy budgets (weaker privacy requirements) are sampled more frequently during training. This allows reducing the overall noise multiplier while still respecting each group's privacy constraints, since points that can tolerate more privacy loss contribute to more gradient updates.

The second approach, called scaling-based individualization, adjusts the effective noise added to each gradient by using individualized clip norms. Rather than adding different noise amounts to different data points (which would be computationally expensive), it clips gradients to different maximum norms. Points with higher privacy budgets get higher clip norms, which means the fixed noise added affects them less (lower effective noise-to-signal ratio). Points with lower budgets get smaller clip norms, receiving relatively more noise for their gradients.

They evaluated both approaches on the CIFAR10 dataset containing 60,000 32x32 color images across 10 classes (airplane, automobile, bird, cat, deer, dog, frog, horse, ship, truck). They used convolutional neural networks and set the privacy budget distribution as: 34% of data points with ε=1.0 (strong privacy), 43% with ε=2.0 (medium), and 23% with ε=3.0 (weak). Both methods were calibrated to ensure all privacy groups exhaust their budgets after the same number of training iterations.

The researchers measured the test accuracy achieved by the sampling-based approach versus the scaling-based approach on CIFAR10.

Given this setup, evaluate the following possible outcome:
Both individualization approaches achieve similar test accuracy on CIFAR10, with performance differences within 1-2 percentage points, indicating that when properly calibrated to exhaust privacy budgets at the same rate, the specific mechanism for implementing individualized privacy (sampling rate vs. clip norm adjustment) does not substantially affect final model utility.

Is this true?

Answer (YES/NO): YES